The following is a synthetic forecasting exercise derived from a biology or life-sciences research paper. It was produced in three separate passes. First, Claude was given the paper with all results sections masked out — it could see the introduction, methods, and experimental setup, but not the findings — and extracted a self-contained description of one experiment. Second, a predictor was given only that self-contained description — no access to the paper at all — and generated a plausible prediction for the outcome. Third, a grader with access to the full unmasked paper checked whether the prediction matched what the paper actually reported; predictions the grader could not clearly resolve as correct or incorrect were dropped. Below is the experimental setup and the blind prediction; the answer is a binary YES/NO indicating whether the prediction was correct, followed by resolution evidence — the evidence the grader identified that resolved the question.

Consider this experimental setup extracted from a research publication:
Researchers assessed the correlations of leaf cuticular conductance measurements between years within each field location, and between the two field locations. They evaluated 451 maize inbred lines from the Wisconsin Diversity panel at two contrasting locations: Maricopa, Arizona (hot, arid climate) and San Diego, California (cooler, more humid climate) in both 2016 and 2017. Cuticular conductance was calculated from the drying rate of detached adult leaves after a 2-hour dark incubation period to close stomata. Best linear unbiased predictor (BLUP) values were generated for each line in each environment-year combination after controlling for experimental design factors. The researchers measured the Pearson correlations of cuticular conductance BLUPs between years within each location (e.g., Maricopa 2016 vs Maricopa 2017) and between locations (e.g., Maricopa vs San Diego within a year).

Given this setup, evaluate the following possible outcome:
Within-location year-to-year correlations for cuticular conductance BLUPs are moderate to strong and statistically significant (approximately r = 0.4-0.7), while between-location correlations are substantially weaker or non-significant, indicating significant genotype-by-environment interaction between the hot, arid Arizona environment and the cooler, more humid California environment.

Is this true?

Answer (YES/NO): NO